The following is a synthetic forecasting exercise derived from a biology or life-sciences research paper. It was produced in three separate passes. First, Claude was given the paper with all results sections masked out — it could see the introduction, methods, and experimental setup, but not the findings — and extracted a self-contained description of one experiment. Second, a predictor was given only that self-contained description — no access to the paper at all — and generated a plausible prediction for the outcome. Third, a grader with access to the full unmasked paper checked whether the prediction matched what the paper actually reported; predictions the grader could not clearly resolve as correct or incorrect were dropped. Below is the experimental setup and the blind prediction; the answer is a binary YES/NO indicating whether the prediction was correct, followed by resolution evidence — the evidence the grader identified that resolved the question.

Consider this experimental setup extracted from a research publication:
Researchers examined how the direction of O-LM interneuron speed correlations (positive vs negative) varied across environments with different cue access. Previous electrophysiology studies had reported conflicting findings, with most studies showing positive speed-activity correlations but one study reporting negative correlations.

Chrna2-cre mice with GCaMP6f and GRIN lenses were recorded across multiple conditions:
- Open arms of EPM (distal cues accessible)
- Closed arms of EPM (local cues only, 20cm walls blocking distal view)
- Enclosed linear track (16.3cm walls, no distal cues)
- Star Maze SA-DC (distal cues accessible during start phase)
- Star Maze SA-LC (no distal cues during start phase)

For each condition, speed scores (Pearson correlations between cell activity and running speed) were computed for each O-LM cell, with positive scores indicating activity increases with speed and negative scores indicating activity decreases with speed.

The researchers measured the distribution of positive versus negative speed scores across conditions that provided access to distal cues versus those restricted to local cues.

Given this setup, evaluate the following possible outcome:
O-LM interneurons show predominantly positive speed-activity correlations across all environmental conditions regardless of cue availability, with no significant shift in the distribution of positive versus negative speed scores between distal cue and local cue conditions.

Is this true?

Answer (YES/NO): NO